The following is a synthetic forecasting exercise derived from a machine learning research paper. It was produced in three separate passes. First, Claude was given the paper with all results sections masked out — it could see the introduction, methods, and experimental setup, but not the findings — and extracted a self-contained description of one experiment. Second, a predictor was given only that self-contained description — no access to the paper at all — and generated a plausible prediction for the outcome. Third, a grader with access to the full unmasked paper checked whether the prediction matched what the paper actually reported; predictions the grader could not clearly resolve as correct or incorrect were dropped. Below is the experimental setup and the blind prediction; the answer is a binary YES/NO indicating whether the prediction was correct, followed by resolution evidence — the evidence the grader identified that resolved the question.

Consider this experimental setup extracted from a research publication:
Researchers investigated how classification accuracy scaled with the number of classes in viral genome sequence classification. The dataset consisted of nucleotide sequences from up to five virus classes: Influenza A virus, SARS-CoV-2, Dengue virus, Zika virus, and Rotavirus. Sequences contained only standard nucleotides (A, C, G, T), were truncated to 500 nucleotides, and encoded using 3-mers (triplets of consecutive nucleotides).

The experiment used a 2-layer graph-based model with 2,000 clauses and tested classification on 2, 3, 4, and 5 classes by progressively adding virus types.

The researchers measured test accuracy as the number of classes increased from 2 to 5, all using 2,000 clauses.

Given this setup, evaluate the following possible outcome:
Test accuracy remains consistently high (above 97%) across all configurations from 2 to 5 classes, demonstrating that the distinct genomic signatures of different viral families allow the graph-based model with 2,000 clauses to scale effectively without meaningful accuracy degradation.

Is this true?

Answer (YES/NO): NO